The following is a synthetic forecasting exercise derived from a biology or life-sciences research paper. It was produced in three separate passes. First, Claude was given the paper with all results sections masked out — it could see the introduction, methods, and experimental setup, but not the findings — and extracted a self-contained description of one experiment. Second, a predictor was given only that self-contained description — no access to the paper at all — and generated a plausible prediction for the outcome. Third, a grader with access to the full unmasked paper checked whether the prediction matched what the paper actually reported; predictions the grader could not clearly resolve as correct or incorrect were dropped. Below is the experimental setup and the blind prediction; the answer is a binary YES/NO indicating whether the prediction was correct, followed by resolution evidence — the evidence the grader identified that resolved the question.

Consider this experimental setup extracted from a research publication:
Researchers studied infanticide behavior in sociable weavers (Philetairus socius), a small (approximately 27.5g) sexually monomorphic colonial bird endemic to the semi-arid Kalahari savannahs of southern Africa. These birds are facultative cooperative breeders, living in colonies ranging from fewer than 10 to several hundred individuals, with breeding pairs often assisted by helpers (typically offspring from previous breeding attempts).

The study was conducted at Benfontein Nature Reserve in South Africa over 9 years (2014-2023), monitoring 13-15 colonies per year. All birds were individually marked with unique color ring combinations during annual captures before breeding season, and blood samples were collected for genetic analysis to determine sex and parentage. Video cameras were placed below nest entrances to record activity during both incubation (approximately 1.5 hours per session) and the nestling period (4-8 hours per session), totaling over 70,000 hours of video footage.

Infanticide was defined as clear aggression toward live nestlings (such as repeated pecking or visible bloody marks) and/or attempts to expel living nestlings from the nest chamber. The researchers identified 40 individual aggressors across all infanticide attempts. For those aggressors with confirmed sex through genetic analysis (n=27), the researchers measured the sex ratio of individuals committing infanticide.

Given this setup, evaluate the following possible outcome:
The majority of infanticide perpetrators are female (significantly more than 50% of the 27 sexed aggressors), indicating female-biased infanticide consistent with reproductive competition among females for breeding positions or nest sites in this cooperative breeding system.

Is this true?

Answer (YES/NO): NO